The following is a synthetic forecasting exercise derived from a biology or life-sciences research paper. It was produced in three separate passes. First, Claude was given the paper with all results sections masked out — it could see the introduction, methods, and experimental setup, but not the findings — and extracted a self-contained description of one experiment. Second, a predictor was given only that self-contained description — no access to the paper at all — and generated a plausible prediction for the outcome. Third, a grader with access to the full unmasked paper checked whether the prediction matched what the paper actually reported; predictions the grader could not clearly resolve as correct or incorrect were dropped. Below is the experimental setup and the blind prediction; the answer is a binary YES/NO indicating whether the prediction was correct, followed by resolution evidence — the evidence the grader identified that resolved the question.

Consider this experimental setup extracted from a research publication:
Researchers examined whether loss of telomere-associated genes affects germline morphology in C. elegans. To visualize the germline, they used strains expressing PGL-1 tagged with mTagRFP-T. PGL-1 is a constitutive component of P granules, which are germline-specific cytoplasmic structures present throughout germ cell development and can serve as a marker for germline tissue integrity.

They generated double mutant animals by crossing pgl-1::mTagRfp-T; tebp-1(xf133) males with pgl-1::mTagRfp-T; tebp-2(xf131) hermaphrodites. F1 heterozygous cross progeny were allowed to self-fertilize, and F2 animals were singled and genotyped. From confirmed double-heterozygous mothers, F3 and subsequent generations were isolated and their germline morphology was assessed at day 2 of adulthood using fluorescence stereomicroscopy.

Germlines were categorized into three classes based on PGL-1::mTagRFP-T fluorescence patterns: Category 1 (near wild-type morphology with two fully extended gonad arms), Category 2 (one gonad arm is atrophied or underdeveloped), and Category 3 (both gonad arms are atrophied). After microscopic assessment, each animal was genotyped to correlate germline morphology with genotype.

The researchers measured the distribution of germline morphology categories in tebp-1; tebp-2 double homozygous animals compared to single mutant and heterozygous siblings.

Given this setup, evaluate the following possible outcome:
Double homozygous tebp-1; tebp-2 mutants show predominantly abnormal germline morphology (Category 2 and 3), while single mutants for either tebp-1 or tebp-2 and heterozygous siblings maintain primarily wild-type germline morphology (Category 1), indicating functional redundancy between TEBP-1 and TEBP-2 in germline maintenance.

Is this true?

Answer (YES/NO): YES